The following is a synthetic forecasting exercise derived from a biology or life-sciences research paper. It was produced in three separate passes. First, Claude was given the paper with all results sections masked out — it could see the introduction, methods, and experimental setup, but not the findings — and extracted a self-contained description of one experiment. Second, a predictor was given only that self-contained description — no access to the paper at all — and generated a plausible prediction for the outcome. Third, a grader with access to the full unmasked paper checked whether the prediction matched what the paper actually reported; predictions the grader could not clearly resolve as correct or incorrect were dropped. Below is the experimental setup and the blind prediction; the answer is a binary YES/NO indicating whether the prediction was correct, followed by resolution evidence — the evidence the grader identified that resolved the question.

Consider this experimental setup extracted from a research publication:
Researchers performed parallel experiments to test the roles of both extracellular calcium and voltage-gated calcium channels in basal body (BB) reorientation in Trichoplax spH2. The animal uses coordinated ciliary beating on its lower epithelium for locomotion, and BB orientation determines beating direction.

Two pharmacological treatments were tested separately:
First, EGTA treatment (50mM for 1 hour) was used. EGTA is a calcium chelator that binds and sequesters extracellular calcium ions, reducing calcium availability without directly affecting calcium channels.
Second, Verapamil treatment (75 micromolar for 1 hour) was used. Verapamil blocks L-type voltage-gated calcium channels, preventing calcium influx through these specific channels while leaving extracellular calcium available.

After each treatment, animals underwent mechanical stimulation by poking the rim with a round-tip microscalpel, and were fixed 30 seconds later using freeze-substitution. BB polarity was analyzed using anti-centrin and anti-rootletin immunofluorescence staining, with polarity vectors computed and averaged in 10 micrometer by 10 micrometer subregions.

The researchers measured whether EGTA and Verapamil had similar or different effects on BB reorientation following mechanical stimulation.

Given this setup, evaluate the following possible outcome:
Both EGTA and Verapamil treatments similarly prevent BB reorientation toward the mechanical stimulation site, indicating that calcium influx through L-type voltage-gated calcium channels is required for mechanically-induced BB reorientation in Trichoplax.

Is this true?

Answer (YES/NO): YES